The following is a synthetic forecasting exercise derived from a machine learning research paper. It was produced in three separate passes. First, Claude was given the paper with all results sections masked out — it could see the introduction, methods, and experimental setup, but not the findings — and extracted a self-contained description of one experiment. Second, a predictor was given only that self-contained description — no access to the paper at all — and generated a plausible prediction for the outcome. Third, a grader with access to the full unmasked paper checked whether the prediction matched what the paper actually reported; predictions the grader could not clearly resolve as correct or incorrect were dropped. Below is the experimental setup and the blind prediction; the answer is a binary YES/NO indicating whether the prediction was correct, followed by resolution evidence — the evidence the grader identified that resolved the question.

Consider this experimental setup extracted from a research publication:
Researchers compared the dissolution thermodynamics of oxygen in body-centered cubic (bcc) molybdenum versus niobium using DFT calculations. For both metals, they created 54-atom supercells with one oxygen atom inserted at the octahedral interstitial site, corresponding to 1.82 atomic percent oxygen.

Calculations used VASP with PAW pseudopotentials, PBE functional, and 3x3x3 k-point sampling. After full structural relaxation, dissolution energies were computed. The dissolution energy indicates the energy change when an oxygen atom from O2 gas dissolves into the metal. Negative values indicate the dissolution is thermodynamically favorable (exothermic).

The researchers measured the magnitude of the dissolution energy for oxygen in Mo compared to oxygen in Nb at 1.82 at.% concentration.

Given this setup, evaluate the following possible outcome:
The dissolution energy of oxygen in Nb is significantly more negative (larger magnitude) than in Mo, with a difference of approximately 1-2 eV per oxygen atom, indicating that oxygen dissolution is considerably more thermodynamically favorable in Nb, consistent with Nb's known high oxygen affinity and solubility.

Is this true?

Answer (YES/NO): NO